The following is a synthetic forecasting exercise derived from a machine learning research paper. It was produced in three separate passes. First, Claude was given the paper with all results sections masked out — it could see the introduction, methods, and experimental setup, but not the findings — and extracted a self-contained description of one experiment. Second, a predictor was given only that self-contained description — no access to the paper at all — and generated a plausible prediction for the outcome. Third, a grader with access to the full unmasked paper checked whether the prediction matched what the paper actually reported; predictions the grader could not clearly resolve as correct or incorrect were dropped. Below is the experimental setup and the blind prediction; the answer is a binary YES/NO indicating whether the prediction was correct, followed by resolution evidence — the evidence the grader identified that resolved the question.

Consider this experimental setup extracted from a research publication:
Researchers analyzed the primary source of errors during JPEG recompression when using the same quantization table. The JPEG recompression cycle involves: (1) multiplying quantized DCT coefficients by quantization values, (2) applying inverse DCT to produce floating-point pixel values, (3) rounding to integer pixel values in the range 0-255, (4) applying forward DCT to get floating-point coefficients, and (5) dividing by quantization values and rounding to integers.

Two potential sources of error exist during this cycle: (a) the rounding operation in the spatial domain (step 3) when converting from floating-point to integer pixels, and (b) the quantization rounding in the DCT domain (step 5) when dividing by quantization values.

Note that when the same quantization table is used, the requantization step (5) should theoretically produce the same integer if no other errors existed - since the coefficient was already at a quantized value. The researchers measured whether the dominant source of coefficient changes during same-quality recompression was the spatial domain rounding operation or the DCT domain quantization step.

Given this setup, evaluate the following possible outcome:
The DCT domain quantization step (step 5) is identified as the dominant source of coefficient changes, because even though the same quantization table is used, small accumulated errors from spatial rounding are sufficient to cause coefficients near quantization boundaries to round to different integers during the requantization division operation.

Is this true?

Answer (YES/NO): NO